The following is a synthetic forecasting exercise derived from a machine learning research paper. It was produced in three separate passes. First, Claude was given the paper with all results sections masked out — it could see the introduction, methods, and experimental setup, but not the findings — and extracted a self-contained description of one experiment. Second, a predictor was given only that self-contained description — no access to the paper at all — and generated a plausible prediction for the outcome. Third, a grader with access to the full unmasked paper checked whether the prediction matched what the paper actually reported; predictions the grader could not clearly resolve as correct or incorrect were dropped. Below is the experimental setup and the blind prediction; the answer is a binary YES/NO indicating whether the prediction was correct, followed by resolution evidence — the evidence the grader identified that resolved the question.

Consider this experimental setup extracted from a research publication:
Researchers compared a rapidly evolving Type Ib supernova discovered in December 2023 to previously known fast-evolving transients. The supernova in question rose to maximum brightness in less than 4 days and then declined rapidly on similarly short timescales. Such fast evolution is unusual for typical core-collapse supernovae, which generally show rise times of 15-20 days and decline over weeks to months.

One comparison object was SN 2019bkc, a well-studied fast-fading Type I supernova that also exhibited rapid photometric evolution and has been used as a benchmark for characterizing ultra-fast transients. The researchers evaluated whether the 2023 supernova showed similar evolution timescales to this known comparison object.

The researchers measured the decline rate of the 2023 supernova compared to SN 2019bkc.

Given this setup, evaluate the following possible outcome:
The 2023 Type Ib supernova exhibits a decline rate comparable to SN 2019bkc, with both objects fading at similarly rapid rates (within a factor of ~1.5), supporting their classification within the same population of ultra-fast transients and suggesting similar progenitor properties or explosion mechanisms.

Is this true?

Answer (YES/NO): YES